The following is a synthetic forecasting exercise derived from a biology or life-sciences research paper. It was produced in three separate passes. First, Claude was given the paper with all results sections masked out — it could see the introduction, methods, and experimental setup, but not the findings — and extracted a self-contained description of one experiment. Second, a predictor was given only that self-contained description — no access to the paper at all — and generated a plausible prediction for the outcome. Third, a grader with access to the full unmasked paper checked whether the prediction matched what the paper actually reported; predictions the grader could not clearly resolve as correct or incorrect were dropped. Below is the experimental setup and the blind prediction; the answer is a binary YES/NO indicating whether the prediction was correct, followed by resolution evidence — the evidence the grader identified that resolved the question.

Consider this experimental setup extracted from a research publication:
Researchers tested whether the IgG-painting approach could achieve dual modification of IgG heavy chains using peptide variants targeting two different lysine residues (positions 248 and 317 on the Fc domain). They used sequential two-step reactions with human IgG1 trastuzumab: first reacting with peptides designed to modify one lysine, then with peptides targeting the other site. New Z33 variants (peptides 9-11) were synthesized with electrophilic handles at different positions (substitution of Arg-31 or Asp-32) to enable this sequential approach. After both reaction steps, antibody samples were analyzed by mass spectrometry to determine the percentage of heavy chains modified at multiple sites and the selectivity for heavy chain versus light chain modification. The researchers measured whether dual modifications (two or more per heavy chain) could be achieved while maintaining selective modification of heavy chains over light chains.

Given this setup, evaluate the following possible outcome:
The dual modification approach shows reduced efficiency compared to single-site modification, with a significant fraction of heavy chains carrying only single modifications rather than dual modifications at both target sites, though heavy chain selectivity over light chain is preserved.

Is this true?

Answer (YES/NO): NO